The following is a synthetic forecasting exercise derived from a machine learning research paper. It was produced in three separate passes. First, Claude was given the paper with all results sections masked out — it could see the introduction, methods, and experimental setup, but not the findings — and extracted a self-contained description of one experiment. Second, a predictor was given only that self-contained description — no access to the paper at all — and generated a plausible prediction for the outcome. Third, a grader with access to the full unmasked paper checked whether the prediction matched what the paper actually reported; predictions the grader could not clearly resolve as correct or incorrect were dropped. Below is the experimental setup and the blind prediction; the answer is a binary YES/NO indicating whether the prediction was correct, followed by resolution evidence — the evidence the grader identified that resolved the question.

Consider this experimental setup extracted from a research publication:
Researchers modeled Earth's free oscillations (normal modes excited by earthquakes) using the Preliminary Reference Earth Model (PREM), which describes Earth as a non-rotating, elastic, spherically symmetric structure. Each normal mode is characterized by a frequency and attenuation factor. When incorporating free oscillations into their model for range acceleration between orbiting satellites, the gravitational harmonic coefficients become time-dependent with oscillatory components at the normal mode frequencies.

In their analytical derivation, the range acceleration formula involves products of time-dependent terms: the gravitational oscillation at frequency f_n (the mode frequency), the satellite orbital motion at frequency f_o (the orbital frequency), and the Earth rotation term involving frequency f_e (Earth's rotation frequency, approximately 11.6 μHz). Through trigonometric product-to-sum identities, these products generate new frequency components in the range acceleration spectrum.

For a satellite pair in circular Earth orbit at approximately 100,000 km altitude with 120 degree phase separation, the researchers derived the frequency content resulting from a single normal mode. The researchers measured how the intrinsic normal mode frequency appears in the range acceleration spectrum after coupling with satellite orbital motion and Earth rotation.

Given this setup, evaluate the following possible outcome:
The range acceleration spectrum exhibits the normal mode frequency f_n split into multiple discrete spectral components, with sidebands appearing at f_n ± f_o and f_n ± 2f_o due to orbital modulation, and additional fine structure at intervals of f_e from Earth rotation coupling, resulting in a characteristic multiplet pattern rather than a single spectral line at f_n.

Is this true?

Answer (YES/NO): NO